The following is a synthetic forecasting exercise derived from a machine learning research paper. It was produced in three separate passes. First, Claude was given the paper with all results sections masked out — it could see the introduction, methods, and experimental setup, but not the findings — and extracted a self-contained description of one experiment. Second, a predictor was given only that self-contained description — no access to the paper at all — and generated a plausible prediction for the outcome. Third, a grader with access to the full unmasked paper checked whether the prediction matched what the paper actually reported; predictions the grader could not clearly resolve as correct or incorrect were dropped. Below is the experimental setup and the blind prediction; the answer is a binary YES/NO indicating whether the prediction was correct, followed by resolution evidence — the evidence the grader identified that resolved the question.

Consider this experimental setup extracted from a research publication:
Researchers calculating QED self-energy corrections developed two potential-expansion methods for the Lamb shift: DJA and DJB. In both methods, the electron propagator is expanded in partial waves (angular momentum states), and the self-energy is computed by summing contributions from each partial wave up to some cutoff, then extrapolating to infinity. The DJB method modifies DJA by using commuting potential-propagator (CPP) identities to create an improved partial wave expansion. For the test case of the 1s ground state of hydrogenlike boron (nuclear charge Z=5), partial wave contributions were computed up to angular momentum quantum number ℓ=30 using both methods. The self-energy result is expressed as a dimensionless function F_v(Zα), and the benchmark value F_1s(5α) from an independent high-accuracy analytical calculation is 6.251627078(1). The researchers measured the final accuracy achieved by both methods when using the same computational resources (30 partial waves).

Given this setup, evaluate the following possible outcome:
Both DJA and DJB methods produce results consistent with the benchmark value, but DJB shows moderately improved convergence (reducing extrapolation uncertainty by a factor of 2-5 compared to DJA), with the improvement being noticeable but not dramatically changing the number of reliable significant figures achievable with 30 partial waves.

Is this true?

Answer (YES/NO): NO